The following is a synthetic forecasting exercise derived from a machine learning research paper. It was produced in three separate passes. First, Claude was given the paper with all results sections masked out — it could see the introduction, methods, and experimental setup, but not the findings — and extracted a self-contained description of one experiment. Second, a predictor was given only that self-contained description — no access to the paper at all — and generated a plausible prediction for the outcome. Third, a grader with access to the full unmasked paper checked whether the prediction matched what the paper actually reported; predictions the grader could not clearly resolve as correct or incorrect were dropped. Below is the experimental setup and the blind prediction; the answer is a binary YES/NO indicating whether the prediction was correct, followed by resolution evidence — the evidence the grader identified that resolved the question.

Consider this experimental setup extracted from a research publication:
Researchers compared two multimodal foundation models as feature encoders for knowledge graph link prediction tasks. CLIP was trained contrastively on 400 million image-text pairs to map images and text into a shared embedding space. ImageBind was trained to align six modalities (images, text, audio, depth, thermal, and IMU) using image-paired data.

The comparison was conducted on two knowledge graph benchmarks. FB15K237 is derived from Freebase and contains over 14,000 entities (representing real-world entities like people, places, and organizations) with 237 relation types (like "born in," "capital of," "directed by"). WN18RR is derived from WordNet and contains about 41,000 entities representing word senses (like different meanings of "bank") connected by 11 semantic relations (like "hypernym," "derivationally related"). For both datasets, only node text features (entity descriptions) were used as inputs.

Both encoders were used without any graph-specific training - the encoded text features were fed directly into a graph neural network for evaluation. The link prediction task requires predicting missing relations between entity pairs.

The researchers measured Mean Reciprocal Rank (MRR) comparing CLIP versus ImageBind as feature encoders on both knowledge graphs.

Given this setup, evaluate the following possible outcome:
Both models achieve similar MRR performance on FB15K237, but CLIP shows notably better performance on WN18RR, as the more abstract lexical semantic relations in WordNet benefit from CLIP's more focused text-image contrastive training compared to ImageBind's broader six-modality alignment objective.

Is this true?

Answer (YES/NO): NO